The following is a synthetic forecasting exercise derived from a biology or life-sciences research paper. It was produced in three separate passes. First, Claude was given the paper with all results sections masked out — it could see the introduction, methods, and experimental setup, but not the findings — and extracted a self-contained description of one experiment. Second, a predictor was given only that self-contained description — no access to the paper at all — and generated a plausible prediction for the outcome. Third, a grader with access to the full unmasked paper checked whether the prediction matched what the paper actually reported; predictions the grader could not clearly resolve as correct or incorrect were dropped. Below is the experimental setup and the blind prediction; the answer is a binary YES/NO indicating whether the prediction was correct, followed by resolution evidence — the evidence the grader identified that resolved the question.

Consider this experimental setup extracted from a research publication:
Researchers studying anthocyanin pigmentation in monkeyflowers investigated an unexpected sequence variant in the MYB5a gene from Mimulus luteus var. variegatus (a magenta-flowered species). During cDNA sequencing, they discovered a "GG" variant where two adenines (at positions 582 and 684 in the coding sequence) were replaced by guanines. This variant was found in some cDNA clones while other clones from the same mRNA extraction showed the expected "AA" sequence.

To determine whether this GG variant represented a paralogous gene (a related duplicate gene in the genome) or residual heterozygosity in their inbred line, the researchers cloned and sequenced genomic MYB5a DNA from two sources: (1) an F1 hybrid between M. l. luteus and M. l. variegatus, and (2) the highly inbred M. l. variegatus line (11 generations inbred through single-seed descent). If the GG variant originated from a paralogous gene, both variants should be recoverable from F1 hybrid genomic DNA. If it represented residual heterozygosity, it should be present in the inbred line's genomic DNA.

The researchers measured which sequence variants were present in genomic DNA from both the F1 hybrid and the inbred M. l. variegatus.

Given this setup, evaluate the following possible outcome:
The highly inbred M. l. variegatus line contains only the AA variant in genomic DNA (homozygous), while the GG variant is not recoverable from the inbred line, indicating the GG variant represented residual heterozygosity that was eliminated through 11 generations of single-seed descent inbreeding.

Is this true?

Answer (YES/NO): NO